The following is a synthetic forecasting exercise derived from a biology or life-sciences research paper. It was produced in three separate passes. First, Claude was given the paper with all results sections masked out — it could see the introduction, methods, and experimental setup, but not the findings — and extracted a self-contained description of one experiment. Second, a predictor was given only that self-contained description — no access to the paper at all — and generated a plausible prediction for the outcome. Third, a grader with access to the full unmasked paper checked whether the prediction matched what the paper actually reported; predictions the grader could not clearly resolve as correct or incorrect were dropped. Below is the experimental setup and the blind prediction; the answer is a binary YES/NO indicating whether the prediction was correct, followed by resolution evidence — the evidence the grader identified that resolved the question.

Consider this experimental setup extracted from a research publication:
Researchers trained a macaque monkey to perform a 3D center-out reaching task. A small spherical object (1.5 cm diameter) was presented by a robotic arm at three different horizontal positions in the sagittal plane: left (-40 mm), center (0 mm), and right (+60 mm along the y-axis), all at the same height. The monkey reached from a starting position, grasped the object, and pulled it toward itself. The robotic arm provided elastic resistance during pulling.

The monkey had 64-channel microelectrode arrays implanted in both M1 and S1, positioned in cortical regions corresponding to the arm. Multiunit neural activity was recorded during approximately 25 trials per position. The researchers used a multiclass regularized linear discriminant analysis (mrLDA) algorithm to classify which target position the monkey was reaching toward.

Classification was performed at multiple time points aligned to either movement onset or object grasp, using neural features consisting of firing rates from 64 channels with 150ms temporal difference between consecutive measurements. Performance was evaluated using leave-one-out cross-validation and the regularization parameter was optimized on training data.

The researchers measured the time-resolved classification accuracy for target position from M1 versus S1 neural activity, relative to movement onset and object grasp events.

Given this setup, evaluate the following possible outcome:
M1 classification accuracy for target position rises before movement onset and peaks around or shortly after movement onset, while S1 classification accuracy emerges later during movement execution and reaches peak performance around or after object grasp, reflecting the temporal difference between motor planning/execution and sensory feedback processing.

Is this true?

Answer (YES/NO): NO